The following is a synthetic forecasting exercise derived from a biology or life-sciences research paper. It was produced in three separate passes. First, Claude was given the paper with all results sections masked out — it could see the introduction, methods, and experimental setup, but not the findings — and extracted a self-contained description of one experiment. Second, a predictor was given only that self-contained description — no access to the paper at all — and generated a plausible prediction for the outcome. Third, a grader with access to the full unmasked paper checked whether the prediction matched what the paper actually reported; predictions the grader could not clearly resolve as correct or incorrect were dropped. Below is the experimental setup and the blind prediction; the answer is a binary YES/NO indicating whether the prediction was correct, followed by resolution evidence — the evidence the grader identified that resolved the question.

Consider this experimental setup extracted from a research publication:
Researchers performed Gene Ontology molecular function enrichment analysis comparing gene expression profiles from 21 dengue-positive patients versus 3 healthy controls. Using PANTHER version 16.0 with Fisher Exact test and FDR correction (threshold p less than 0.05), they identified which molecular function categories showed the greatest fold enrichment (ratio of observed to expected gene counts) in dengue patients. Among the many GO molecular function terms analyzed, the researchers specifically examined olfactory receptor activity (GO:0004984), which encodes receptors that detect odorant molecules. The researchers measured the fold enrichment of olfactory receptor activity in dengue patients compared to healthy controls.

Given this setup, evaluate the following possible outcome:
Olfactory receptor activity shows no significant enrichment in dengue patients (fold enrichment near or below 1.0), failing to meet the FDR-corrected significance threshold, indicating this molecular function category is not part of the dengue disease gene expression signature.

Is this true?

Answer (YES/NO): NO